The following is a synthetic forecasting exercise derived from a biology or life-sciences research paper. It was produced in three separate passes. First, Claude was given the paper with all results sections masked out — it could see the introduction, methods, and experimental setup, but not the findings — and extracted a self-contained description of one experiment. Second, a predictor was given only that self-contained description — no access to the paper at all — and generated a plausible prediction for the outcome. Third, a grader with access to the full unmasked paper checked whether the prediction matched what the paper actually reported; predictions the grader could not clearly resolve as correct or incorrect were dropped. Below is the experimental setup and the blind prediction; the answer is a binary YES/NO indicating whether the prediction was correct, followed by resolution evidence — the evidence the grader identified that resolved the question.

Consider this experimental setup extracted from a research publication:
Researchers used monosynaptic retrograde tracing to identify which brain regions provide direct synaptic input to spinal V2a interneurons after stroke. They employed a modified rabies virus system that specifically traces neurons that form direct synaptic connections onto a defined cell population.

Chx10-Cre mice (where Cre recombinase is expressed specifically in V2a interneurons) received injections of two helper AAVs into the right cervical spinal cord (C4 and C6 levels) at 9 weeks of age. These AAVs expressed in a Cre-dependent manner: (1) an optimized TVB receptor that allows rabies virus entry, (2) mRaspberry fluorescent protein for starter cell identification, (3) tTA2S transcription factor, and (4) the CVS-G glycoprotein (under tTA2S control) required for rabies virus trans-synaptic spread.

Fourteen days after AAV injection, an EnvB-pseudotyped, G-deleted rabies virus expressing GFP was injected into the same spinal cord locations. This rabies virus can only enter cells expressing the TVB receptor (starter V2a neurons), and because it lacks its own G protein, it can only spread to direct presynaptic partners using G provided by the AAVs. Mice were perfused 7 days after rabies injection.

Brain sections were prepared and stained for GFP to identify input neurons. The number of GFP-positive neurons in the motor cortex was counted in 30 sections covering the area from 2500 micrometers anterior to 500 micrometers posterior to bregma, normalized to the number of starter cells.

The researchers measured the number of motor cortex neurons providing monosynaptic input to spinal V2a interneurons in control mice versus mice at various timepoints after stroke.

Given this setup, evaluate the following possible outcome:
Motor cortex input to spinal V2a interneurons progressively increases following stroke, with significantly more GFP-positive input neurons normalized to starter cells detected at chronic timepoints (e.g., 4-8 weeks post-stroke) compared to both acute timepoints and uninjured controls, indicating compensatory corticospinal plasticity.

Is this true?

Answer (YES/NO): NO